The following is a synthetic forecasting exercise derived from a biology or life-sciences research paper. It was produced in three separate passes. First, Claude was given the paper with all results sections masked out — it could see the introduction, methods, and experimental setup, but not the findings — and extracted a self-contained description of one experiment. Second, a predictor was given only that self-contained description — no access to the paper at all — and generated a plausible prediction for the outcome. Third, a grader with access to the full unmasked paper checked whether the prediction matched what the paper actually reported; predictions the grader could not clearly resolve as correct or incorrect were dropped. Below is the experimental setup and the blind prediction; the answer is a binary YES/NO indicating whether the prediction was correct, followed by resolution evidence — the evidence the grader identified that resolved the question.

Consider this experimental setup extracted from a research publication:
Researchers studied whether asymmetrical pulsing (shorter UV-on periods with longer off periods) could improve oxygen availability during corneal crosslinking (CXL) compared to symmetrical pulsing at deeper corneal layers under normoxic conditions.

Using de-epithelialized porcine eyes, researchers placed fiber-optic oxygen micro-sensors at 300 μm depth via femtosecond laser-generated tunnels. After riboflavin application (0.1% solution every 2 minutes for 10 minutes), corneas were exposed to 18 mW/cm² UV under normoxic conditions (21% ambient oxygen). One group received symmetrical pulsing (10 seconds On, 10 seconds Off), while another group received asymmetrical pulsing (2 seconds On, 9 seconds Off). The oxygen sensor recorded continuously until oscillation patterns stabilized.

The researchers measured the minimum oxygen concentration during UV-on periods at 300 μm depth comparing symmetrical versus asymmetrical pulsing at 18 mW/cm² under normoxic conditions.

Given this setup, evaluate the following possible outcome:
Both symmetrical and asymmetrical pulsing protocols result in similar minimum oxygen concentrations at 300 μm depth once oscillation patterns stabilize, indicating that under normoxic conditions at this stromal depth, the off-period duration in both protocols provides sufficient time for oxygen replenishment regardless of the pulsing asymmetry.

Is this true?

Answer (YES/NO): NO